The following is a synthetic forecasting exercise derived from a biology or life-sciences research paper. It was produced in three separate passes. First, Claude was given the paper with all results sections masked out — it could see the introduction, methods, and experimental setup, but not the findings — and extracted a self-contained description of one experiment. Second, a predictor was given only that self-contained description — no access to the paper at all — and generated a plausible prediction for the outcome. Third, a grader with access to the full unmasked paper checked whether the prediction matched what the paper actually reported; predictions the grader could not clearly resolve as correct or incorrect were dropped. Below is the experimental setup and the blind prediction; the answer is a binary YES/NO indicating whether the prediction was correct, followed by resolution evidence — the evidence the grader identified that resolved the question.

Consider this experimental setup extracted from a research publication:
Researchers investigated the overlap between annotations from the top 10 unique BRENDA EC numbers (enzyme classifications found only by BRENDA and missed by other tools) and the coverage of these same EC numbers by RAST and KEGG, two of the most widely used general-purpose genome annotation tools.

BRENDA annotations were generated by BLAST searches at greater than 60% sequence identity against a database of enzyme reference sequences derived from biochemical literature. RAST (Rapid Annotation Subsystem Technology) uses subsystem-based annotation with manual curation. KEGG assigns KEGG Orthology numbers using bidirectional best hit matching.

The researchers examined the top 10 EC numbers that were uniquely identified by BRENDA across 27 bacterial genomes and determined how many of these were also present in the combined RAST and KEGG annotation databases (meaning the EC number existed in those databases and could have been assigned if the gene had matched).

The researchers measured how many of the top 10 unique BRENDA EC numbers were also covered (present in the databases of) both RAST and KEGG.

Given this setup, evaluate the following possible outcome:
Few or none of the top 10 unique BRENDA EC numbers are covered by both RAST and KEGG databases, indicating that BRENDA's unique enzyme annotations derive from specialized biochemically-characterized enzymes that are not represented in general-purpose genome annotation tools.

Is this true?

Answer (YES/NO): NO